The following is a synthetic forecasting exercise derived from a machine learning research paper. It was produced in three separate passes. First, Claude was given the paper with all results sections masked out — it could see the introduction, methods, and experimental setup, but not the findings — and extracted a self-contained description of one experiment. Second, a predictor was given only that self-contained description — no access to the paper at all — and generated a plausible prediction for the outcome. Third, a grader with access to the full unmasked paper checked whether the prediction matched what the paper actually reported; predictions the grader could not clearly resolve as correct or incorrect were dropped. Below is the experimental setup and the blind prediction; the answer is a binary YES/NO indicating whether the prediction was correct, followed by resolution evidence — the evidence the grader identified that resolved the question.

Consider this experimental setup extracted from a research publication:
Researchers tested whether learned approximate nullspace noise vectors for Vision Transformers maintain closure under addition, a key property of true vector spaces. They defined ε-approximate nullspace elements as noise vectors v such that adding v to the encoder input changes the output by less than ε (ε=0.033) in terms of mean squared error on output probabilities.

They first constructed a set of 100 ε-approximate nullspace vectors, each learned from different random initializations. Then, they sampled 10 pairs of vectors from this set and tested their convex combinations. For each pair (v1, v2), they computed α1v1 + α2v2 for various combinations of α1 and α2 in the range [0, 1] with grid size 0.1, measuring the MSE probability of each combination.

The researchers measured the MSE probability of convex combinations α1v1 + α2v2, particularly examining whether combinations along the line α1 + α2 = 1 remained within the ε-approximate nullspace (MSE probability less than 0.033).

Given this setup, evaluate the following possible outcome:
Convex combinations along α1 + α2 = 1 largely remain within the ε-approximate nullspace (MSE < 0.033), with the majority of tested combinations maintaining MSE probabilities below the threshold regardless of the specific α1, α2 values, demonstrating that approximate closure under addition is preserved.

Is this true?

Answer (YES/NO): YES